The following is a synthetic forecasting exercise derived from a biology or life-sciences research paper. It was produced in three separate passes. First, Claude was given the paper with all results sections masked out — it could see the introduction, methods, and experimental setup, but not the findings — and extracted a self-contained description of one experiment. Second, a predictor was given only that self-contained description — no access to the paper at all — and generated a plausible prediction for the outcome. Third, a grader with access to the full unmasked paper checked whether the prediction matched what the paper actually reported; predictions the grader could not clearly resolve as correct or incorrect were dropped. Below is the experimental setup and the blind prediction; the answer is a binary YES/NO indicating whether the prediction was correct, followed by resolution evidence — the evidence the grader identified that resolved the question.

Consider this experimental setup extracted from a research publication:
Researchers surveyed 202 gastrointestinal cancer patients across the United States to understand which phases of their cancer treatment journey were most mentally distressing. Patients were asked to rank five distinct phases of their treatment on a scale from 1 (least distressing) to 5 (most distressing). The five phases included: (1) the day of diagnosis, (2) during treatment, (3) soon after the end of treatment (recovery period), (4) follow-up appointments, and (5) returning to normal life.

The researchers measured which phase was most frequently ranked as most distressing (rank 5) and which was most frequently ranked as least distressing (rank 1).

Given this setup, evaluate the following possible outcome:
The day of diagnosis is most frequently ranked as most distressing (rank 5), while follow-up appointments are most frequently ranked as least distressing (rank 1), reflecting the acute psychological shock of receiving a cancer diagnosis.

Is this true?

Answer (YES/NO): NO